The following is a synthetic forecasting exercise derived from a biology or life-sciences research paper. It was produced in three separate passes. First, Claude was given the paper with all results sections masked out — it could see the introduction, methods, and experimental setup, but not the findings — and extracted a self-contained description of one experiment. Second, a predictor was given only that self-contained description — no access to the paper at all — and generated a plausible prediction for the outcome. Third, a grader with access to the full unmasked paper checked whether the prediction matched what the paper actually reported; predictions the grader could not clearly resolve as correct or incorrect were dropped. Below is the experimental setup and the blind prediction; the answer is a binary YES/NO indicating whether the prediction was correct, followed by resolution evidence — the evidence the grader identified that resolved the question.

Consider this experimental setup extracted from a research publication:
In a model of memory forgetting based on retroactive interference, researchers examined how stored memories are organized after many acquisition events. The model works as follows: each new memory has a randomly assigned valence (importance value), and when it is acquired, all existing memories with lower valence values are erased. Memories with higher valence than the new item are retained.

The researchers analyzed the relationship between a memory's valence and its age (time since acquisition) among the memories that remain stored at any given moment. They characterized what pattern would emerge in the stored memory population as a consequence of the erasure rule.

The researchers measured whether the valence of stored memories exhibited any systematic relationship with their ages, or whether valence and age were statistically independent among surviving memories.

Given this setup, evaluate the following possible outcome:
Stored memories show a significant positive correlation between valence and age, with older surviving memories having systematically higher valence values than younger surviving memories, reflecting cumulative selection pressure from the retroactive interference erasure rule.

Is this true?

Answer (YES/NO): YES